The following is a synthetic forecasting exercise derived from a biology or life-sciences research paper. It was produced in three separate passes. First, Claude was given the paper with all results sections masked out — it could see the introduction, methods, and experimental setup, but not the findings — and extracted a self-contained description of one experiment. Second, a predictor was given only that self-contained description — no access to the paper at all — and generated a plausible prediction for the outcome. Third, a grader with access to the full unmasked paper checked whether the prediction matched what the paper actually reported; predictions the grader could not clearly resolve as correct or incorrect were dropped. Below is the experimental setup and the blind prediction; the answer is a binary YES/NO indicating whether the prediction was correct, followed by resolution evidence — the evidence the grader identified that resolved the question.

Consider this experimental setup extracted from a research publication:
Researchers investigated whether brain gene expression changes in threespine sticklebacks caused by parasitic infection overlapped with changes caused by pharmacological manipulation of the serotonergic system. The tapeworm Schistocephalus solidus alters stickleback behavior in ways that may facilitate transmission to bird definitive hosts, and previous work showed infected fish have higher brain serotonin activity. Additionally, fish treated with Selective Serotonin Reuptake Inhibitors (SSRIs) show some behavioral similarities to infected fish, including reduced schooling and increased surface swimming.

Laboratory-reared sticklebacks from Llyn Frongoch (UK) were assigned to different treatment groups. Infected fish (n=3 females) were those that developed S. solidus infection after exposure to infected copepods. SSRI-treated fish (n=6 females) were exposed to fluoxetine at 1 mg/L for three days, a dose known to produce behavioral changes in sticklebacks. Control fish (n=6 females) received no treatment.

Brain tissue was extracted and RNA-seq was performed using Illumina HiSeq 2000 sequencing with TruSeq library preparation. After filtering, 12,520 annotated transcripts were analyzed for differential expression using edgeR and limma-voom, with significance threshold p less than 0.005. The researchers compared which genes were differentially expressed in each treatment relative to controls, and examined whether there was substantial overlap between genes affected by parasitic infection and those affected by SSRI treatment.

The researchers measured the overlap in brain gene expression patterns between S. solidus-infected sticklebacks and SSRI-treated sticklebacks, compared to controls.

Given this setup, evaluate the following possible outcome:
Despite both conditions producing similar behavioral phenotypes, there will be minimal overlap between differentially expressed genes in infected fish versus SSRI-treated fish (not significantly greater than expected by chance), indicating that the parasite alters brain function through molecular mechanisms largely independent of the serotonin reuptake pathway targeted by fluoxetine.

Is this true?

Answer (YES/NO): YES